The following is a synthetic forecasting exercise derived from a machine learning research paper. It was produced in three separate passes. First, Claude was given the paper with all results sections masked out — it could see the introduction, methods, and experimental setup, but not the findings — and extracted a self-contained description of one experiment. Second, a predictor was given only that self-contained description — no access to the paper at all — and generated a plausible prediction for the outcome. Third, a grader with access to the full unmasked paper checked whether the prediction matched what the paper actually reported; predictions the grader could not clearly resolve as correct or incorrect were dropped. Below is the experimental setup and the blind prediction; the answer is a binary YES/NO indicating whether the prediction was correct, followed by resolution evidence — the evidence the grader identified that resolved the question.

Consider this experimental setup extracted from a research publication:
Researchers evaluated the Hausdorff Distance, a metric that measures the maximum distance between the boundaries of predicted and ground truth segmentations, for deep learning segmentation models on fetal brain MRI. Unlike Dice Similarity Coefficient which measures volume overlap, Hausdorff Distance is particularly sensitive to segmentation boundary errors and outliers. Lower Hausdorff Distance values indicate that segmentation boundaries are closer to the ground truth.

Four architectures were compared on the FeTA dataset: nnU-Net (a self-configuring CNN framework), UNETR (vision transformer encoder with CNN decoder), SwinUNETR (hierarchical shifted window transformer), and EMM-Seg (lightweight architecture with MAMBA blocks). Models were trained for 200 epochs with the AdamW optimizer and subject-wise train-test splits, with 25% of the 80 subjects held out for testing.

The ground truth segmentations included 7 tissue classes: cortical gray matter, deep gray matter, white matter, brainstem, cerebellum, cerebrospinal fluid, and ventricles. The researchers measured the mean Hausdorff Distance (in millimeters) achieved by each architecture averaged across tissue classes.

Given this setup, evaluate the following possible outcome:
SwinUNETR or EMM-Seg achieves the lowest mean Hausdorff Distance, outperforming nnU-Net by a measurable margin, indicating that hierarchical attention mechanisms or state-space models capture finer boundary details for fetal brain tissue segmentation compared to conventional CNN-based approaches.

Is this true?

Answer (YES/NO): YES